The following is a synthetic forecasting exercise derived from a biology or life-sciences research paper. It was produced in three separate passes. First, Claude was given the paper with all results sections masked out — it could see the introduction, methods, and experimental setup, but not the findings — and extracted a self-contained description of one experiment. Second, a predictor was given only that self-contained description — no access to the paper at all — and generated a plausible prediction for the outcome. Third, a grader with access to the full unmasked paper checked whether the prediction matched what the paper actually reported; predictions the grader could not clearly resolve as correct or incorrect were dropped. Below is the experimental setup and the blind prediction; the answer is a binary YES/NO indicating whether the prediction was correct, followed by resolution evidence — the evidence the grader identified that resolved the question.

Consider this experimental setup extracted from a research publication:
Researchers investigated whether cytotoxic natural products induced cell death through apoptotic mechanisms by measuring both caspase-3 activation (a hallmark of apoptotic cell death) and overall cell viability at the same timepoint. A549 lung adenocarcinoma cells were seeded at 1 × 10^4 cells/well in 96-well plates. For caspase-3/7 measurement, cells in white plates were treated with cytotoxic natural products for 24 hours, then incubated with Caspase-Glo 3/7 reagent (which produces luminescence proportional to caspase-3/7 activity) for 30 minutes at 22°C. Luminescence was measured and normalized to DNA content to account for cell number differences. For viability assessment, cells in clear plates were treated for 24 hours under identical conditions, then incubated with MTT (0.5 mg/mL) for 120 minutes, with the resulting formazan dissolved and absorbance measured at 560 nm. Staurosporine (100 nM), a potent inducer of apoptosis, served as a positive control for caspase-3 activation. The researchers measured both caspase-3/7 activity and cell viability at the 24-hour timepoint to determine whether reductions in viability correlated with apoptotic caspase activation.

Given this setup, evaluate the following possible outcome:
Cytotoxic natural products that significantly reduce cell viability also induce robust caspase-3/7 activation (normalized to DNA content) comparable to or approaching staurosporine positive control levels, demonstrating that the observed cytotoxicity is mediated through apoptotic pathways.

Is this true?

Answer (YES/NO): NO